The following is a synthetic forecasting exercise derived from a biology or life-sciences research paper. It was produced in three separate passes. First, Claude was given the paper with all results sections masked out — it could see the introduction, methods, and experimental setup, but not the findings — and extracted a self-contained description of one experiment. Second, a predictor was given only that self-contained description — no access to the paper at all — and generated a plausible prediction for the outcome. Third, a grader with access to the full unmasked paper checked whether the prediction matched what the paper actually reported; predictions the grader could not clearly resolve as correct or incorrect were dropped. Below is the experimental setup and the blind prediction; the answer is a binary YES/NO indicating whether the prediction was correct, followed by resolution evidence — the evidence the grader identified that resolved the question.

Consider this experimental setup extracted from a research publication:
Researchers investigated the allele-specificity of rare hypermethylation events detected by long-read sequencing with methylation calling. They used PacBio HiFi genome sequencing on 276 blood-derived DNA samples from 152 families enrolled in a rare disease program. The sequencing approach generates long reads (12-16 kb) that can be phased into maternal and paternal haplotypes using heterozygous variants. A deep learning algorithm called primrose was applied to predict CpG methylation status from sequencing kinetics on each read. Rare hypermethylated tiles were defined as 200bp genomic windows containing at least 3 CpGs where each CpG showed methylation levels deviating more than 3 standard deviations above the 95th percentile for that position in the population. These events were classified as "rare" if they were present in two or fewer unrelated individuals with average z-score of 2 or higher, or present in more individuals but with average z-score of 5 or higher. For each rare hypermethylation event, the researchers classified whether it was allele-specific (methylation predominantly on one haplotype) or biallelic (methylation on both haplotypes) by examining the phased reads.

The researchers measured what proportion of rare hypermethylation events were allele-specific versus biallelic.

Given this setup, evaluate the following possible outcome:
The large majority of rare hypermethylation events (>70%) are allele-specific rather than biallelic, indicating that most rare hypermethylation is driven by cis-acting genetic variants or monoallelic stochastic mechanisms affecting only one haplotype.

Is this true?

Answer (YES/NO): YES